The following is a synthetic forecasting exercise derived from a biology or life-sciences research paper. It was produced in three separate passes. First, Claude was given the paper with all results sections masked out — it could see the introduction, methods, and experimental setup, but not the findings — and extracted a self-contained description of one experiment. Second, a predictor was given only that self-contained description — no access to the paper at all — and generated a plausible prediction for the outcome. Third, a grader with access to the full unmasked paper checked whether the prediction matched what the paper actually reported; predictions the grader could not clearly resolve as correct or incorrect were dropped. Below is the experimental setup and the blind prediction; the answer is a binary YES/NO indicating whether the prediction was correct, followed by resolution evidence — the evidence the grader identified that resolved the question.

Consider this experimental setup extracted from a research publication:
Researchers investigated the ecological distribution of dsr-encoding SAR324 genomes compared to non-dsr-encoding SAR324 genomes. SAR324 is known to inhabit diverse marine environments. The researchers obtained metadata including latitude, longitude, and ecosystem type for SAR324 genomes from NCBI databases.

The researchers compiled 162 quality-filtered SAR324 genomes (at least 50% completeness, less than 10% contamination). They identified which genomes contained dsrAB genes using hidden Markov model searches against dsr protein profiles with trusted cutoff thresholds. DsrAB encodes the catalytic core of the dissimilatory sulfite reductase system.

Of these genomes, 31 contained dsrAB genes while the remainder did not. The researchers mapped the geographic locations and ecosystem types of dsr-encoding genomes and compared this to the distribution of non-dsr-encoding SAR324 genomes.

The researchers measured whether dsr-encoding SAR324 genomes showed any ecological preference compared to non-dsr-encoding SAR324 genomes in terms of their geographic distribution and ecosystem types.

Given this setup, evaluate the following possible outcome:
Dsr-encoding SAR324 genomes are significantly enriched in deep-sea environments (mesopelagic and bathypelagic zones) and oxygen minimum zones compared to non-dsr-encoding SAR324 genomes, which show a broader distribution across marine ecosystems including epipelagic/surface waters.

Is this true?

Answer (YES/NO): NO